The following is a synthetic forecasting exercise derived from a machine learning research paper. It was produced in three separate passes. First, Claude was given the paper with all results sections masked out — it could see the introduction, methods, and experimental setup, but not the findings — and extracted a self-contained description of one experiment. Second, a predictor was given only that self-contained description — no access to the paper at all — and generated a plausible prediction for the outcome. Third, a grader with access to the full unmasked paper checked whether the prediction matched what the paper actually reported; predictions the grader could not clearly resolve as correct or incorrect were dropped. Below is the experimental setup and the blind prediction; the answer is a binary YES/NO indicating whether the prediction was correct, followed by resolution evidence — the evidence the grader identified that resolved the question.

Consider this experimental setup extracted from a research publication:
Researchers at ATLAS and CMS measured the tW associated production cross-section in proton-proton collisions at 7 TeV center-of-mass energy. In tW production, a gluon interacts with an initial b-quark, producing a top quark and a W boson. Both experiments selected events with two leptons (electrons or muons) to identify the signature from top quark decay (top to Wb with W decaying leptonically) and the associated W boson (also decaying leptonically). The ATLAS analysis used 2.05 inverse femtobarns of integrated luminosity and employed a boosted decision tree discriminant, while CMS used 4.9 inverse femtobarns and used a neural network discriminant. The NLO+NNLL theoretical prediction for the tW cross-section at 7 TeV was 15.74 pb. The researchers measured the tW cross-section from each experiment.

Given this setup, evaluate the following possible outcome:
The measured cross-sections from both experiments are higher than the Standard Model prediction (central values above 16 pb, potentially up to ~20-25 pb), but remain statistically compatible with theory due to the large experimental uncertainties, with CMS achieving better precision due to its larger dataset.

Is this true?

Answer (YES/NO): NO